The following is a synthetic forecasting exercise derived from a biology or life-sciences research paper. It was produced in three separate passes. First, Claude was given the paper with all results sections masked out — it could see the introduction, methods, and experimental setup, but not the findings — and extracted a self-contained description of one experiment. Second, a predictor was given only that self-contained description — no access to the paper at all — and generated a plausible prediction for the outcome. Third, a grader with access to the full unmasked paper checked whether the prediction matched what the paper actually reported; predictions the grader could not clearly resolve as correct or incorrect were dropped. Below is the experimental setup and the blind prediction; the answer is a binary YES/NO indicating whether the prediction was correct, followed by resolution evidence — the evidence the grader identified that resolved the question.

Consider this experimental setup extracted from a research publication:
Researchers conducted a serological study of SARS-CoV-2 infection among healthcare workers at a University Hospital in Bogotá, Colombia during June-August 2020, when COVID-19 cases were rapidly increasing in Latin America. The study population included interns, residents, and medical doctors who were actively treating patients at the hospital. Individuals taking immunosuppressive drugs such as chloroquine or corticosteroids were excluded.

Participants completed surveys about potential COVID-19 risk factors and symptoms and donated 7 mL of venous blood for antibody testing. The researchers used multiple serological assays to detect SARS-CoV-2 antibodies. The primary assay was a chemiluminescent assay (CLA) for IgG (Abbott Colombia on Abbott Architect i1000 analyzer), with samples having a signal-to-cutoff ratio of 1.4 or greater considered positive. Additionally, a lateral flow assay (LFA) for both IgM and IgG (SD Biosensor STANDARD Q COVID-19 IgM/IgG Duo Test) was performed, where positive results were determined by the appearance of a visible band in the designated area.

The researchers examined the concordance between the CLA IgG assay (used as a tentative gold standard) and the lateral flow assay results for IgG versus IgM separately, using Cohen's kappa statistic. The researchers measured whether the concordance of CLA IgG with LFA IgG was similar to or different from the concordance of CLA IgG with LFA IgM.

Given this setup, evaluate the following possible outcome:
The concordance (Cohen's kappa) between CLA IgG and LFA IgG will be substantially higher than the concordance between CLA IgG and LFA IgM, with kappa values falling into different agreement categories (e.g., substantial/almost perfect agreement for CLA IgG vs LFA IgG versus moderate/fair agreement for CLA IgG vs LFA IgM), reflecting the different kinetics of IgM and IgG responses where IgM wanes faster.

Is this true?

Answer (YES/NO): YES